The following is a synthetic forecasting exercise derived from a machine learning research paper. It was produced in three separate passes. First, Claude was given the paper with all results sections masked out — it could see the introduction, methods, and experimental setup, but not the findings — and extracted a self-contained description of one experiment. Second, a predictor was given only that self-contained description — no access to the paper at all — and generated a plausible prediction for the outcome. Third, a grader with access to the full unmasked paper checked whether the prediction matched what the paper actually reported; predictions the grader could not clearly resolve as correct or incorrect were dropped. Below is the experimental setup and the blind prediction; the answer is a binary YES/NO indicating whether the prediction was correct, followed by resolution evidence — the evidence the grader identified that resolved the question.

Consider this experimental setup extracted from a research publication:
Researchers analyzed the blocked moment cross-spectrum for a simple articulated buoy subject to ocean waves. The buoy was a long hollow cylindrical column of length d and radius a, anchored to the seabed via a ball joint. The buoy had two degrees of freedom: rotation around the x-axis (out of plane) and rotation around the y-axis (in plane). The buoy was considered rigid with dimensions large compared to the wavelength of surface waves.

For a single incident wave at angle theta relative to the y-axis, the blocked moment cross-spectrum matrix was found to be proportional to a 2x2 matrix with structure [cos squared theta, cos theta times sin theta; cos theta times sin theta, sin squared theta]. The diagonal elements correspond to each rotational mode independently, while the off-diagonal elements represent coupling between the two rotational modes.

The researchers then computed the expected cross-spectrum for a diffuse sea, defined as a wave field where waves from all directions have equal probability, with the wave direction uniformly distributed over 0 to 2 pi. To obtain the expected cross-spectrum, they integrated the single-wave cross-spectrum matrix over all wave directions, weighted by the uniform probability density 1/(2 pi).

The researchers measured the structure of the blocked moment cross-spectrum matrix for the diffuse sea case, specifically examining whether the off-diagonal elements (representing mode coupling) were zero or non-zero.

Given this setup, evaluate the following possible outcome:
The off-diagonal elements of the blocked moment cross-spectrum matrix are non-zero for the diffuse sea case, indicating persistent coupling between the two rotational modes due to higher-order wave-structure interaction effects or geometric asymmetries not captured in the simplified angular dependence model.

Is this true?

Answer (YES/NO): NO